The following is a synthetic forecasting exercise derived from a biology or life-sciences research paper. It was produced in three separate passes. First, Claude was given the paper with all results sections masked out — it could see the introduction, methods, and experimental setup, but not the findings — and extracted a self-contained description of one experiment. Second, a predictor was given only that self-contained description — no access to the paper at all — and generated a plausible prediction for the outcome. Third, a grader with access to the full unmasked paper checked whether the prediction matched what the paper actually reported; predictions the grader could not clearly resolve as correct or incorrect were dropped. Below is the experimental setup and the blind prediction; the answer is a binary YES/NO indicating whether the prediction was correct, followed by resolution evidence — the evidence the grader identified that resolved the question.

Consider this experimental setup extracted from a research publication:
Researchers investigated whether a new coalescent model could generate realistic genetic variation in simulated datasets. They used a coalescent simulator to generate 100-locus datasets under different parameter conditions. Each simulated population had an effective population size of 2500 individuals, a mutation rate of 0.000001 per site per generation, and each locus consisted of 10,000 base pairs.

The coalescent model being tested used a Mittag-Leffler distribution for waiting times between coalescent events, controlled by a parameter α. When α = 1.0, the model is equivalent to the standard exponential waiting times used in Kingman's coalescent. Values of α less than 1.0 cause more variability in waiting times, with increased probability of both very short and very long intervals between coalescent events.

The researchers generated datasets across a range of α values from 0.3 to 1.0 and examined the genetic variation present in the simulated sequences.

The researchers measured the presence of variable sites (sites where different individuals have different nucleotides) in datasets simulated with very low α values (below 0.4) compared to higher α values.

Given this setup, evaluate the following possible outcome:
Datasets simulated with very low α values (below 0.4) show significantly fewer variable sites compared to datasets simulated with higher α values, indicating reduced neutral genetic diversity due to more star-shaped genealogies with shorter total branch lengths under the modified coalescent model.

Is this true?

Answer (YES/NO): NO